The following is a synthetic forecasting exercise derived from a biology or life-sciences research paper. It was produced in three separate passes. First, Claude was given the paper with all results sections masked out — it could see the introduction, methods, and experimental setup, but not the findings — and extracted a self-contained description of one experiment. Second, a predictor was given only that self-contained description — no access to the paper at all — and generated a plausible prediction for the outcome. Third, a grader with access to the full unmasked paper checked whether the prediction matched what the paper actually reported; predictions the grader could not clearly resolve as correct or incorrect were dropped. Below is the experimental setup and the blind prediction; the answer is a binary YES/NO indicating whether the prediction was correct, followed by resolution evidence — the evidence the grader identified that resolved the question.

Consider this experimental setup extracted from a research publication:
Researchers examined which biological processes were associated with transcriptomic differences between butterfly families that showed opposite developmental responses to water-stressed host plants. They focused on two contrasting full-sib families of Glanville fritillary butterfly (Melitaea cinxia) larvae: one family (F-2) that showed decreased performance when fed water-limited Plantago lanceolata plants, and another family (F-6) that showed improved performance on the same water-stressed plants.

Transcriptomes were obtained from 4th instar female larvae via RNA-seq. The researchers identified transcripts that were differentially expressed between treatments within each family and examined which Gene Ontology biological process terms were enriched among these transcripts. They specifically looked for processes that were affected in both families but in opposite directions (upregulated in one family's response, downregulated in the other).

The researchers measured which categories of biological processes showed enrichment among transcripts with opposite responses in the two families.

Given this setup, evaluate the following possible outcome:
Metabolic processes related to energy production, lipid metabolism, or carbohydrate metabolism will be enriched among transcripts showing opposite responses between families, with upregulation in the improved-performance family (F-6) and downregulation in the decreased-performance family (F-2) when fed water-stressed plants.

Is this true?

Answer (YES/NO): NO